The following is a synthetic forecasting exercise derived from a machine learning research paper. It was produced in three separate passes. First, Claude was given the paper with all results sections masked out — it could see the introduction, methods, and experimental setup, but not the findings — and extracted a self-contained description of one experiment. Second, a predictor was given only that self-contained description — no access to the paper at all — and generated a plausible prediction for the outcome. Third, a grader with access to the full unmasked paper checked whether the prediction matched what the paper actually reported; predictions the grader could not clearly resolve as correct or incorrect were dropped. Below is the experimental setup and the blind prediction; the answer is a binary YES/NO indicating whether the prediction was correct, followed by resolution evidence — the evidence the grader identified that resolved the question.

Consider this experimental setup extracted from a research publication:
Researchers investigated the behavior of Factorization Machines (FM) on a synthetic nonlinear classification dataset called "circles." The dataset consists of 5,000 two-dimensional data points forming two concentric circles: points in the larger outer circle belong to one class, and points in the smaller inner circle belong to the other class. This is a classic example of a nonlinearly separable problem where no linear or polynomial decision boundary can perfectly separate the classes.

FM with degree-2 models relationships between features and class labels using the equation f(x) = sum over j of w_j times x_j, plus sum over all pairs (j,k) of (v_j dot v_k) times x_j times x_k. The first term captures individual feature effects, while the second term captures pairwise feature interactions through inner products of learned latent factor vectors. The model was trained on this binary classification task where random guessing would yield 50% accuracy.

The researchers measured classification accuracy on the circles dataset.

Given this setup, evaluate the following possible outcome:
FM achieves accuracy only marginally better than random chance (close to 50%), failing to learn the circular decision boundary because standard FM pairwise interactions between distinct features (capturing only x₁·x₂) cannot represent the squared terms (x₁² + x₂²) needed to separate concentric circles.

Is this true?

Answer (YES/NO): YES